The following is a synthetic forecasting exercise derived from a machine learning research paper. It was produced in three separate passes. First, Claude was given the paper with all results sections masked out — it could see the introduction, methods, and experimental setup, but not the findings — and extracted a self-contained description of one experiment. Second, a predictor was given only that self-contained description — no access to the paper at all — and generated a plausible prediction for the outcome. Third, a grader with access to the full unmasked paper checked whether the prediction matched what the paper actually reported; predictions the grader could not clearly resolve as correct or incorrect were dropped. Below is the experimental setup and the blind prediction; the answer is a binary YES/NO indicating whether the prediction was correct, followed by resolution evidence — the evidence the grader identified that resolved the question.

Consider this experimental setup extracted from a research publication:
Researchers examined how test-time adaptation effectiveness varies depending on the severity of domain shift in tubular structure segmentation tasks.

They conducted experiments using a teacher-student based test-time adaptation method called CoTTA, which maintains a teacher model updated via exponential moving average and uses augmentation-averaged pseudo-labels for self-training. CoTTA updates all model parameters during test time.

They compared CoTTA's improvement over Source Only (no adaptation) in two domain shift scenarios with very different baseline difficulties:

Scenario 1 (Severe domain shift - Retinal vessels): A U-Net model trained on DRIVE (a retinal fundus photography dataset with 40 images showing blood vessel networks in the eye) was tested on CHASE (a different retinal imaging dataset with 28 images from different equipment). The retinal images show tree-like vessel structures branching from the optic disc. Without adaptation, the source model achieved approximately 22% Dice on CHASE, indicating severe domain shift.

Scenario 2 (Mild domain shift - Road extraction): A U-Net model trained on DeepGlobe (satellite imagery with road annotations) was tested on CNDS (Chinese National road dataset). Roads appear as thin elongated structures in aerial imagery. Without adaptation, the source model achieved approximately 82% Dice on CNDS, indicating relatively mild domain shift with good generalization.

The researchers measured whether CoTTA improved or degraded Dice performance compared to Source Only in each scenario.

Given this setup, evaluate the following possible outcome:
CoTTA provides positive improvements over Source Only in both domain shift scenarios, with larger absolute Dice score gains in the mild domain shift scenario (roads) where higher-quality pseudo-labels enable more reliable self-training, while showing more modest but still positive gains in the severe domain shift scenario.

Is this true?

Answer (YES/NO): NO